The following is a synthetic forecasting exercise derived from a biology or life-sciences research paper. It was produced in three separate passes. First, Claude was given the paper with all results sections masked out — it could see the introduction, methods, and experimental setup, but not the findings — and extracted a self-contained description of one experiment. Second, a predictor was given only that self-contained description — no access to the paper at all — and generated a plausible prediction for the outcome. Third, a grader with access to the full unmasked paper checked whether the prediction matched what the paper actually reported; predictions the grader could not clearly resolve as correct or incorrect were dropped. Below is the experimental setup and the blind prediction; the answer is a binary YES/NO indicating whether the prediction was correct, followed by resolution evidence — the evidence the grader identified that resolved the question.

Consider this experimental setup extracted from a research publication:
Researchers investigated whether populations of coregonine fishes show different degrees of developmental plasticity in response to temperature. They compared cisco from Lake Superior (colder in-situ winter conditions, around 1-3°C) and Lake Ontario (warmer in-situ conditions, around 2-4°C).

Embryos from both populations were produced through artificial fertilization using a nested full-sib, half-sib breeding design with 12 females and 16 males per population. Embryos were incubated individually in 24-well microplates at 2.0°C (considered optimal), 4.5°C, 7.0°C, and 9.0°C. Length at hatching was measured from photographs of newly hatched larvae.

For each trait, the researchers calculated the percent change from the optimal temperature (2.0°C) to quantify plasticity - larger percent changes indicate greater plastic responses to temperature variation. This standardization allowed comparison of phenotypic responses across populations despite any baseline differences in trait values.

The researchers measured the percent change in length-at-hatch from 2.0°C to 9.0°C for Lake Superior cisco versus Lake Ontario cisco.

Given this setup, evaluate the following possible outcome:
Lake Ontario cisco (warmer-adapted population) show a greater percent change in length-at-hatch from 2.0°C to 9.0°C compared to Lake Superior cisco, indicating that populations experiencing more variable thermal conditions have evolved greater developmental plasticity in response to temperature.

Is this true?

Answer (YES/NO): NO